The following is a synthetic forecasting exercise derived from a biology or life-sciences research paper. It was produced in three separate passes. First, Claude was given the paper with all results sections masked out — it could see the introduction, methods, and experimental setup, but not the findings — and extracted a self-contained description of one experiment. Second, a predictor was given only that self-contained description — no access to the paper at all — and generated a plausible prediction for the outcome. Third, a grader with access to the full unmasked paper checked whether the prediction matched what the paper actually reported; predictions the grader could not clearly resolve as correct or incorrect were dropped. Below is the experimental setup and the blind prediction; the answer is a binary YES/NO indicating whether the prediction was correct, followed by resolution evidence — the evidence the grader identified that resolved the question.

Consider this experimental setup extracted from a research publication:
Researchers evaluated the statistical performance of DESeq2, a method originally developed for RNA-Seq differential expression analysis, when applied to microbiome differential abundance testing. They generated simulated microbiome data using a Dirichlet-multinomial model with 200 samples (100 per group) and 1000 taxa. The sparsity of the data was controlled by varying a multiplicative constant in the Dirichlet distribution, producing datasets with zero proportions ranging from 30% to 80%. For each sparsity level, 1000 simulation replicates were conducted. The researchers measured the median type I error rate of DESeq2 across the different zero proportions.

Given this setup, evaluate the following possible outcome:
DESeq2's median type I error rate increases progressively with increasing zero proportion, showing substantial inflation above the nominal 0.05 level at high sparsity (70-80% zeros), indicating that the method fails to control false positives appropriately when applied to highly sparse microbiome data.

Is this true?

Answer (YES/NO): YES